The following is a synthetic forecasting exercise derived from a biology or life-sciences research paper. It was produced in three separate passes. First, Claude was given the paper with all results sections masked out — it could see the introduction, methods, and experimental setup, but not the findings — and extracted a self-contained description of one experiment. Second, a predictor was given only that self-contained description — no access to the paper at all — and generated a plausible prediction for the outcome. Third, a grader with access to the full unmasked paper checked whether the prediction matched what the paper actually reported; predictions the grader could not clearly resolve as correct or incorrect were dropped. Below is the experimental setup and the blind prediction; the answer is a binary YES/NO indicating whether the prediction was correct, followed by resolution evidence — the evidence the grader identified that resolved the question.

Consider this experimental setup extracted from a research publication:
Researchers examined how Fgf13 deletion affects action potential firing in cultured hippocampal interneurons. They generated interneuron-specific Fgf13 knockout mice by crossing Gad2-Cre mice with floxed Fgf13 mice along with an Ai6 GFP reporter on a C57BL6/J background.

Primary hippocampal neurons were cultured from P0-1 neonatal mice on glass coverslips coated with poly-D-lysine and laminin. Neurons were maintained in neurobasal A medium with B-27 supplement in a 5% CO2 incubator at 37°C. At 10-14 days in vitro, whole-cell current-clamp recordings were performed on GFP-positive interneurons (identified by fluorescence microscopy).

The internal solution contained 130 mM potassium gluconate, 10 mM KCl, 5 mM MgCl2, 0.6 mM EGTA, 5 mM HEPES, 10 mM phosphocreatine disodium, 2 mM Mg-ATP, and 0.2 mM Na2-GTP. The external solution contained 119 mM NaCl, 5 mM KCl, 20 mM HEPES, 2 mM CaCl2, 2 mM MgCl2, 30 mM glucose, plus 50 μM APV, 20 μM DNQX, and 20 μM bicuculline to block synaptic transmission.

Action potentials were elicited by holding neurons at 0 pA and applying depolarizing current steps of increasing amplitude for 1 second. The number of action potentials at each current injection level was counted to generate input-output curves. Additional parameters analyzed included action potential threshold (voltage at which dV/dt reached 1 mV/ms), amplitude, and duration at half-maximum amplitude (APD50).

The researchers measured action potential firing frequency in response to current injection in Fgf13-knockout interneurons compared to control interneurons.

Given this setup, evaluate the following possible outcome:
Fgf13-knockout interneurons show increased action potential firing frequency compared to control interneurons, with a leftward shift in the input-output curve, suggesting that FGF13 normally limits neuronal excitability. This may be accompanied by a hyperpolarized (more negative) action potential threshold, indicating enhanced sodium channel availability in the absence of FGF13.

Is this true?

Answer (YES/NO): NO